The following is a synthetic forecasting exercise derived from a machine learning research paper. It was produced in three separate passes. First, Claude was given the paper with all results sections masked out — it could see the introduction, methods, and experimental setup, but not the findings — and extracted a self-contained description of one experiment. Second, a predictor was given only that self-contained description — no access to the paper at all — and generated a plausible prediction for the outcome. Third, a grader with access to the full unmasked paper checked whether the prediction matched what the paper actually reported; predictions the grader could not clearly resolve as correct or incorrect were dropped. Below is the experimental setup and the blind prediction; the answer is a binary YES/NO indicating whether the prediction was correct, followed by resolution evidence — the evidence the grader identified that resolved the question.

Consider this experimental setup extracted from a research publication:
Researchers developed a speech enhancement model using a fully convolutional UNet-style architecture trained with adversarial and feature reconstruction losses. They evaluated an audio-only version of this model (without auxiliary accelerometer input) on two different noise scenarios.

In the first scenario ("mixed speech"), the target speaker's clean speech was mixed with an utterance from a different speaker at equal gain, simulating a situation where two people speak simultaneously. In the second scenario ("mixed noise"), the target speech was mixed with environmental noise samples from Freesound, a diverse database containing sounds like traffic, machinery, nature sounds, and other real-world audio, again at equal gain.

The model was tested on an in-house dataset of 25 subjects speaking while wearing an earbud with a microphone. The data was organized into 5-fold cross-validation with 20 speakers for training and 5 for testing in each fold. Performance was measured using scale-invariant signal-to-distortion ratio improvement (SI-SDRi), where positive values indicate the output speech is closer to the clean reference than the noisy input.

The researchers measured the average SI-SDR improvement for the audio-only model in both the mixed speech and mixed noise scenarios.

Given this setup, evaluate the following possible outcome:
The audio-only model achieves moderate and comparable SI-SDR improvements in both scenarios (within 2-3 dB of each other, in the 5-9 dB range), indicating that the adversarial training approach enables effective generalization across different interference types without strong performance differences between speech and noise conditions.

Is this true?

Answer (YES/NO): NO